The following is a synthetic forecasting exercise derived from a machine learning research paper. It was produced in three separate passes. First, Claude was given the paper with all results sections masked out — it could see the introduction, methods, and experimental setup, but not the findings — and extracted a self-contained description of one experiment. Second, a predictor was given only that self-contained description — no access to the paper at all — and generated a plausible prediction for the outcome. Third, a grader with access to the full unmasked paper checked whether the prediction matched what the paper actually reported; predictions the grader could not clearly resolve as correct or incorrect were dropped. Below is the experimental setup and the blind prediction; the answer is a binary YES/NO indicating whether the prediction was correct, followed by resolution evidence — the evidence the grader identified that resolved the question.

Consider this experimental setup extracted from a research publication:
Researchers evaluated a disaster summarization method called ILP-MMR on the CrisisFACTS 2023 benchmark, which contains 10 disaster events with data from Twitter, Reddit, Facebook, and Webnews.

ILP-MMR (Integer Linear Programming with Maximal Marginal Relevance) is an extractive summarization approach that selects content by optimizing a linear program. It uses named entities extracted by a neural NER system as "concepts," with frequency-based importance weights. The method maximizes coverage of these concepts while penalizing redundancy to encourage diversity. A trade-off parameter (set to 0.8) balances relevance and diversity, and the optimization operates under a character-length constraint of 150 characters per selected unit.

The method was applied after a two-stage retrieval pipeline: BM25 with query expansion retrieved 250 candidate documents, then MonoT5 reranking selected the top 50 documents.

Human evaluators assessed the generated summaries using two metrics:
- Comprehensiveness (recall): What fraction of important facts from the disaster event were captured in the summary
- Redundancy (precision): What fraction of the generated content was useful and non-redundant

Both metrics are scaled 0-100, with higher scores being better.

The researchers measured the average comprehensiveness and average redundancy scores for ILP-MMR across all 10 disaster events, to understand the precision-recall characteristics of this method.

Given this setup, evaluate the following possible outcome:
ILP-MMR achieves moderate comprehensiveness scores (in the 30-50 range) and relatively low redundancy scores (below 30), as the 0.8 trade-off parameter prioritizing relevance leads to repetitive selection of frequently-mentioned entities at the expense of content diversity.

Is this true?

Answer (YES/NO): NO